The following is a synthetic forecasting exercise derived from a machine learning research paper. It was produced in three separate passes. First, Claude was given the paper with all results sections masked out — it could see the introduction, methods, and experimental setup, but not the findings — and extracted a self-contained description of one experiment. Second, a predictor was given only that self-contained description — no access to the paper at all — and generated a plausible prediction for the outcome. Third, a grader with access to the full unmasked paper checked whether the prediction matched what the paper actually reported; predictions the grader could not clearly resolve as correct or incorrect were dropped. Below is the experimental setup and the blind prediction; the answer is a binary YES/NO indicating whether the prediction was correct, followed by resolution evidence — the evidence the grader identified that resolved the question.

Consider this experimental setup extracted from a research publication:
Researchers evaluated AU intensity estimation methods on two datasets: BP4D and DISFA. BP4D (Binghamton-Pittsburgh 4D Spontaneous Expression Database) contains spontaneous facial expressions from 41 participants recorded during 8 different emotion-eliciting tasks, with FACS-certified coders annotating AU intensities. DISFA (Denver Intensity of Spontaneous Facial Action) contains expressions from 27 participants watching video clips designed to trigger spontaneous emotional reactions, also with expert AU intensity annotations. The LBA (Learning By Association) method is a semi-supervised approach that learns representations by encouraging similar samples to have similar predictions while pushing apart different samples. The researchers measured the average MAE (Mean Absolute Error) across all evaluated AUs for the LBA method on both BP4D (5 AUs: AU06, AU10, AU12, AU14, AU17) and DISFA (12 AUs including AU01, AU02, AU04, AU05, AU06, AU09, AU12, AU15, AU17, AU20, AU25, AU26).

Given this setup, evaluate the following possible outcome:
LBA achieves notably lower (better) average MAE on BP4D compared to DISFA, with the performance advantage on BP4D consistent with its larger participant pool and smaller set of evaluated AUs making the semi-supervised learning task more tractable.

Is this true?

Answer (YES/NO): NO